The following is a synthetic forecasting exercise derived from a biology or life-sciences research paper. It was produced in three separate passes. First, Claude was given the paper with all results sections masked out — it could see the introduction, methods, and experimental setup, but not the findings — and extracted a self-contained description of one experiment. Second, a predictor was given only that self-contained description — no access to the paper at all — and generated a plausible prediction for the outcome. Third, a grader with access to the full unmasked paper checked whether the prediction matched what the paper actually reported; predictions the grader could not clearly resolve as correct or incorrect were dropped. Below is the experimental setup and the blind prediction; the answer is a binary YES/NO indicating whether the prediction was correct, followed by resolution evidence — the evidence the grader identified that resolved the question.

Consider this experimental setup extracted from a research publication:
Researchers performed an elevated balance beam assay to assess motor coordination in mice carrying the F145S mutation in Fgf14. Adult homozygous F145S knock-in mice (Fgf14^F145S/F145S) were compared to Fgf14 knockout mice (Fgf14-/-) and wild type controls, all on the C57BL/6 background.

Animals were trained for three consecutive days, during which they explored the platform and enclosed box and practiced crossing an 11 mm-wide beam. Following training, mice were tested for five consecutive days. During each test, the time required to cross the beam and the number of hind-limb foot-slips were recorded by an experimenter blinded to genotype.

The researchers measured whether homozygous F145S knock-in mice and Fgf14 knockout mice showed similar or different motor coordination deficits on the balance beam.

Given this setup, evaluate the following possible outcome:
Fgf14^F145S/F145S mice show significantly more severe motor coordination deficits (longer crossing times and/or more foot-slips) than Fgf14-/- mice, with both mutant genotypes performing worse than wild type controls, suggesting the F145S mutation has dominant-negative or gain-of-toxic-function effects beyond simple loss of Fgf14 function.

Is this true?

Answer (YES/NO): NO